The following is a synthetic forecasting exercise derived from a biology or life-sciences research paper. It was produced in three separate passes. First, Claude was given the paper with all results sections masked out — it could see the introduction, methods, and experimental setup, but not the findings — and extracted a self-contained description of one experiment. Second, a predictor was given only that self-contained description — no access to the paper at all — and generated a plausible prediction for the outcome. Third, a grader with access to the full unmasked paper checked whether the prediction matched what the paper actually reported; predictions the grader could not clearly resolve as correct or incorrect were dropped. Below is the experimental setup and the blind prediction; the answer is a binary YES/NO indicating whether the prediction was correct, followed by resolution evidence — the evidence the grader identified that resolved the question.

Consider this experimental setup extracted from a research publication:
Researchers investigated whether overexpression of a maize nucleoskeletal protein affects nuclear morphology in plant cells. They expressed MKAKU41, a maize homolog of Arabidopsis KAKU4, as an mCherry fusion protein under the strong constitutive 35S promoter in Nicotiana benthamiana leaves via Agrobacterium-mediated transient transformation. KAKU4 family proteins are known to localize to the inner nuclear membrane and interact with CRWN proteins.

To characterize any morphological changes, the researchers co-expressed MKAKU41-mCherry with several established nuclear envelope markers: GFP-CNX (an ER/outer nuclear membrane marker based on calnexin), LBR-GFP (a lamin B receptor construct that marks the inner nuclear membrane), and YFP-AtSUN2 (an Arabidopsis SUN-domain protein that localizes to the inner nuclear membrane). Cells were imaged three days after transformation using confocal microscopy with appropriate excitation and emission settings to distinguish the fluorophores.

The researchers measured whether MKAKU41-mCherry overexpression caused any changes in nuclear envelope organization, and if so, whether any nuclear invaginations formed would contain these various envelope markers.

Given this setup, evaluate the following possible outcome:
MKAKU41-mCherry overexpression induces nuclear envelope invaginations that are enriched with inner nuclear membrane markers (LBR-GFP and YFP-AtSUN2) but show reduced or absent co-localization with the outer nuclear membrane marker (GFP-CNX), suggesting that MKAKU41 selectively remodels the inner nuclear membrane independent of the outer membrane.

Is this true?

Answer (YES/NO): NO